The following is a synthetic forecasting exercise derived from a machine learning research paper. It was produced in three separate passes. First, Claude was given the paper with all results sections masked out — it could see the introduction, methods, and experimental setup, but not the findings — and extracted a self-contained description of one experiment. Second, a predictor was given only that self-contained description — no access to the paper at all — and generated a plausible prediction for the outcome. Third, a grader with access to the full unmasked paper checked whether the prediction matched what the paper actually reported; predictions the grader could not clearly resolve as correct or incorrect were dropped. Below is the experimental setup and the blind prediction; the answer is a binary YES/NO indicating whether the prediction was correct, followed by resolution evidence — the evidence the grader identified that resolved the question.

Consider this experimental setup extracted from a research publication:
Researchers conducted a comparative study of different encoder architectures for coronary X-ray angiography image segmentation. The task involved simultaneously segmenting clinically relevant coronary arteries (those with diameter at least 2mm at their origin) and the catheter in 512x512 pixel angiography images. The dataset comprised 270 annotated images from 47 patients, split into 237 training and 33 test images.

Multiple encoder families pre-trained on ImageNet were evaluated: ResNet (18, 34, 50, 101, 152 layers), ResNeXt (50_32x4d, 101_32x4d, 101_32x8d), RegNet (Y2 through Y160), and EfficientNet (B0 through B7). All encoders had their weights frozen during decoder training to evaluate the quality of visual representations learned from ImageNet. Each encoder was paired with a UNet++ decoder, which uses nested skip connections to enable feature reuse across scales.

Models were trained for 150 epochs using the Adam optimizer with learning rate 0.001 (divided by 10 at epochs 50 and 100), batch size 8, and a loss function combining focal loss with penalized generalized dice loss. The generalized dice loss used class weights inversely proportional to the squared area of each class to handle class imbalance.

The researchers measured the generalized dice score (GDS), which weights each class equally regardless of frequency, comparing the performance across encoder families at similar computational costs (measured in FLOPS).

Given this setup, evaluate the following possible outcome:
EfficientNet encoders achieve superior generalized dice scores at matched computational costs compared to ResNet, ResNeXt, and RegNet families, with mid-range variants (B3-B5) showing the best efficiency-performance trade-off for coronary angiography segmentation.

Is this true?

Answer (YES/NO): YES